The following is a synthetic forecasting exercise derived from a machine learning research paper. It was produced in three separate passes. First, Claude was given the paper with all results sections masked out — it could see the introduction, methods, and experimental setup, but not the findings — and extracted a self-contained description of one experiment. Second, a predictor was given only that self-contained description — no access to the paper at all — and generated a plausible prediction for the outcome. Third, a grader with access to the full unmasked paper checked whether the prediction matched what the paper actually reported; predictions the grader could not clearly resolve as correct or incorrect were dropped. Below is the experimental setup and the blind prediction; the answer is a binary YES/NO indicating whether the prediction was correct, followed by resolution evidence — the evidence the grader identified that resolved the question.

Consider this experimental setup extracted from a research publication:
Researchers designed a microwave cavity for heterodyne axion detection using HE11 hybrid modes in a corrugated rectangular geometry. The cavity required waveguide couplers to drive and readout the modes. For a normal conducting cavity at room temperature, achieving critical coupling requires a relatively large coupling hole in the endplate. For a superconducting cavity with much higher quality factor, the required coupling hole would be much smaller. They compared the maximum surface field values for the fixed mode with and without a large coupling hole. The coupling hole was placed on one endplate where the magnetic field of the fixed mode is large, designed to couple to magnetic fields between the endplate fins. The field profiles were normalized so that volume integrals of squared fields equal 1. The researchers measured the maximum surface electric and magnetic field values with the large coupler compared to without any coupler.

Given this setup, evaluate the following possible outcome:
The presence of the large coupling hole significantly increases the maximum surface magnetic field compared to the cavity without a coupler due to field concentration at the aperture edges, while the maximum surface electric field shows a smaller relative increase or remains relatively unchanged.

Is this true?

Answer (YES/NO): YES